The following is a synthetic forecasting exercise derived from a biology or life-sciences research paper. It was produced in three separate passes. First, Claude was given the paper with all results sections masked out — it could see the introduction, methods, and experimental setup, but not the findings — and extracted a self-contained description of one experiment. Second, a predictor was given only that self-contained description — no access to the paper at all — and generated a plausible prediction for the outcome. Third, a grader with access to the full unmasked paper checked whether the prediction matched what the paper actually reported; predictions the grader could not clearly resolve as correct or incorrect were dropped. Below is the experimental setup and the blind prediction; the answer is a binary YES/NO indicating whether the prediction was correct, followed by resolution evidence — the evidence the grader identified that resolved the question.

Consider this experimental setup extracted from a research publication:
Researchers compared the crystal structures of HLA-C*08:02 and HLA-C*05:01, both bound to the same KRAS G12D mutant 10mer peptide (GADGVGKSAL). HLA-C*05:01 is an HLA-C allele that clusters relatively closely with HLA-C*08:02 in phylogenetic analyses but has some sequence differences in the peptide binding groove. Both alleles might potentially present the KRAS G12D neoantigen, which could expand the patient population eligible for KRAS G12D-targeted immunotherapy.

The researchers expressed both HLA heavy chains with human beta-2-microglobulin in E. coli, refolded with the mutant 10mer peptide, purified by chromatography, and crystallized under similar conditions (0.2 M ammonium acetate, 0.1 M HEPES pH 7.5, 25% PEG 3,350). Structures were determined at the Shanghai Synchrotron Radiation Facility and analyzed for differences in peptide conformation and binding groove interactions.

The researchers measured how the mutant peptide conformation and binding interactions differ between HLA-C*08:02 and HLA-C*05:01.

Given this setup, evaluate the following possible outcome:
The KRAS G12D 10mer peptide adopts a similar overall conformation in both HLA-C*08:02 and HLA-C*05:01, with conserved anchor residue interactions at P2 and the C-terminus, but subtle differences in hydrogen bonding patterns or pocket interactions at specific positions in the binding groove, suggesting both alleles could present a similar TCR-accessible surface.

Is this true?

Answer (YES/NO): NO